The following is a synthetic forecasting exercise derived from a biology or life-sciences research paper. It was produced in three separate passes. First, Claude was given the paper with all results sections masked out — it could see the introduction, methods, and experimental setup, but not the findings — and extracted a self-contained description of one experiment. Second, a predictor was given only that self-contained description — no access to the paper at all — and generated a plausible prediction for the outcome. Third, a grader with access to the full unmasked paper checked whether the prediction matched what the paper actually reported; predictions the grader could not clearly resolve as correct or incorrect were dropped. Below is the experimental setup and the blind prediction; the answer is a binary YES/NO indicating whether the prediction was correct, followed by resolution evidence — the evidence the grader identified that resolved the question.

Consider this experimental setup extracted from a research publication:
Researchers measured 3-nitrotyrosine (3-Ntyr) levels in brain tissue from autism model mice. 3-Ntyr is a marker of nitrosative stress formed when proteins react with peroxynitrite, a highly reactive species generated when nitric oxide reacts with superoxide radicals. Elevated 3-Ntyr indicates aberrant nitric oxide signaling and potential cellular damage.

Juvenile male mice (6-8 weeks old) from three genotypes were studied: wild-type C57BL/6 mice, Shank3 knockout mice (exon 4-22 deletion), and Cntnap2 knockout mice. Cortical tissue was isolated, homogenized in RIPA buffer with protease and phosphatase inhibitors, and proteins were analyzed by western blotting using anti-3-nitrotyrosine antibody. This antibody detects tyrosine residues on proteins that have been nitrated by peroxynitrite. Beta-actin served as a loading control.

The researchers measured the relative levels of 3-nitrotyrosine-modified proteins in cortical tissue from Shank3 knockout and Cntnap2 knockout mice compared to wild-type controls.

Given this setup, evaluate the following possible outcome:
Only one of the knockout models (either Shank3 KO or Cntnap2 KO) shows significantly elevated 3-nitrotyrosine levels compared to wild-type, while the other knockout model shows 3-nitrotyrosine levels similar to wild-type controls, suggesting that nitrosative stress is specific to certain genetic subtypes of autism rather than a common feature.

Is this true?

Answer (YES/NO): NO